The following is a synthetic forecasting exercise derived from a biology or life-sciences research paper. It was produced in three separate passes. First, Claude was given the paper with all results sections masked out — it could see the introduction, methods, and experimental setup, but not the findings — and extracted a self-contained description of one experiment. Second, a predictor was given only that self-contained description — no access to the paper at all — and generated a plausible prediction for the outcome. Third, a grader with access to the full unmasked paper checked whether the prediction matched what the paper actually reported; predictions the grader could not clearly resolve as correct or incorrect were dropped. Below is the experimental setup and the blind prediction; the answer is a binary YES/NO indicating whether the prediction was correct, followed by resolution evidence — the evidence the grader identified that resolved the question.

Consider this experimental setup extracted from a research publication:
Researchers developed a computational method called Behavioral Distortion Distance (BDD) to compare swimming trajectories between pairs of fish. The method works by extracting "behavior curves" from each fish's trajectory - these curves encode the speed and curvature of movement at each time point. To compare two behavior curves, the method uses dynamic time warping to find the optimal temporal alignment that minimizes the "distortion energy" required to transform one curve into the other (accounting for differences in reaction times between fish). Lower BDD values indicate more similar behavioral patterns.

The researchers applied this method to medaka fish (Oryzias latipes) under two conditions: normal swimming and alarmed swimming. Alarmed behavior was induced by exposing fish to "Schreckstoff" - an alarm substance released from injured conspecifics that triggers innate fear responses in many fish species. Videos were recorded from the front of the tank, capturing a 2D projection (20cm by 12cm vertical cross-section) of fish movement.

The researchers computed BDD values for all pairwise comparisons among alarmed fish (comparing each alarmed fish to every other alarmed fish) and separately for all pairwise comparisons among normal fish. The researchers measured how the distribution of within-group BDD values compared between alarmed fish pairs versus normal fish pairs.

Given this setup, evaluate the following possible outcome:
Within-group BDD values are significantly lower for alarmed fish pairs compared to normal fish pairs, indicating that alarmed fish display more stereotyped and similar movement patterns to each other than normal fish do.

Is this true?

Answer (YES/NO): NO